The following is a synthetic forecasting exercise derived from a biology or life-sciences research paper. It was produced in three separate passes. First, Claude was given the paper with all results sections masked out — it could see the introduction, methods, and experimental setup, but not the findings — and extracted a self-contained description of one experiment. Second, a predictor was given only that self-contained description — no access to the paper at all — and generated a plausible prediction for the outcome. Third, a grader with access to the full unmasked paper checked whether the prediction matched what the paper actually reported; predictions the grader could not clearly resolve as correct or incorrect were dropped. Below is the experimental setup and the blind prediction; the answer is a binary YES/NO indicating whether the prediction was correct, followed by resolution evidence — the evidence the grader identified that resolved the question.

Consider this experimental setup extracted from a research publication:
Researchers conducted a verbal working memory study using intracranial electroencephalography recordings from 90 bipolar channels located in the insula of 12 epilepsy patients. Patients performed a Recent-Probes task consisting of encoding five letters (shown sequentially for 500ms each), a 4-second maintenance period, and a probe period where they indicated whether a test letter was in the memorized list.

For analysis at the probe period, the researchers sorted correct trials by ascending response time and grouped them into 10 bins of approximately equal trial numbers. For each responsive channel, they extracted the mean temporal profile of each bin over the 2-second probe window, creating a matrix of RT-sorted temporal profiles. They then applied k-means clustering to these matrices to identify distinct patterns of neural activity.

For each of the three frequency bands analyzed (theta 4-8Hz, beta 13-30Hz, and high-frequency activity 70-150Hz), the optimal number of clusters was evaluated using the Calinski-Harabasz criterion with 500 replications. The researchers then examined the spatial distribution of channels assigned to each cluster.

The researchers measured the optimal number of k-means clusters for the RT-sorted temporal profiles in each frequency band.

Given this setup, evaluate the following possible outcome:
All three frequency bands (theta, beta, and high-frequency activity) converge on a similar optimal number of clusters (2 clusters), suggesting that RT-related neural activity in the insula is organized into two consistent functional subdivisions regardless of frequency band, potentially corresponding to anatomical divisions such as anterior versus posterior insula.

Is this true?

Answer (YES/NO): YES